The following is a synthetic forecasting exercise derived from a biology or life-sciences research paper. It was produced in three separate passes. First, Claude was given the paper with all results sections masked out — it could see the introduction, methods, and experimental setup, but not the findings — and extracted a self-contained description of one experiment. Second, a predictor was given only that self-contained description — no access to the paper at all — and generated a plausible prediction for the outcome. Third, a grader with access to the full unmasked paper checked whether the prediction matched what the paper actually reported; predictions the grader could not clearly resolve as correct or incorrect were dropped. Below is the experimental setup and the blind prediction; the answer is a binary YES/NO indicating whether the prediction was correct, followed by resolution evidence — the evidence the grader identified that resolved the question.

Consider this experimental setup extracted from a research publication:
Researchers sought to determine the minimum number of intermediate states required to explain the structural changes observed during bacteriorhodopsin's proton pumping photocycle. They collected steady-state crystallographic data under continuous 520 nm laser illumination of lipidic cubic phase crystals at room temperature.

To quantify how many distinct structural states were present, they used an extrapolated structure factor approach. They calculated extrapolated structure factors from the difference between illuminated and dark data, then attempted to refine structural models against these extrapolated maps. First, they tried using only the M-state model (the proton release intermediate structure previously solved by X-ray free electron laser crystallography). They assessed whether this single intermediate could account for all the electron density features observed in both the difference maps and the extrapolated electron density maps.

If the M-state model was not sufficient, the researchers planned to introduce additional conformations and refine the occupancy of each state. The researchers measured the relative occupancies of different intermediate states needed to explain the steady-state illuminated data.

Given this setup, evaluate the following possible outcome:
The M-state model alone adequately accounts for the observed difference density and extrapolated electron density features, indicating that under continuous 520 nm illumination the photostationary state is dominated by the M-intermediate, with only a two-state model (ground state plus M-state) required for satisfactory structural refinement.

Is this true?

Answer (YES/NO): NO